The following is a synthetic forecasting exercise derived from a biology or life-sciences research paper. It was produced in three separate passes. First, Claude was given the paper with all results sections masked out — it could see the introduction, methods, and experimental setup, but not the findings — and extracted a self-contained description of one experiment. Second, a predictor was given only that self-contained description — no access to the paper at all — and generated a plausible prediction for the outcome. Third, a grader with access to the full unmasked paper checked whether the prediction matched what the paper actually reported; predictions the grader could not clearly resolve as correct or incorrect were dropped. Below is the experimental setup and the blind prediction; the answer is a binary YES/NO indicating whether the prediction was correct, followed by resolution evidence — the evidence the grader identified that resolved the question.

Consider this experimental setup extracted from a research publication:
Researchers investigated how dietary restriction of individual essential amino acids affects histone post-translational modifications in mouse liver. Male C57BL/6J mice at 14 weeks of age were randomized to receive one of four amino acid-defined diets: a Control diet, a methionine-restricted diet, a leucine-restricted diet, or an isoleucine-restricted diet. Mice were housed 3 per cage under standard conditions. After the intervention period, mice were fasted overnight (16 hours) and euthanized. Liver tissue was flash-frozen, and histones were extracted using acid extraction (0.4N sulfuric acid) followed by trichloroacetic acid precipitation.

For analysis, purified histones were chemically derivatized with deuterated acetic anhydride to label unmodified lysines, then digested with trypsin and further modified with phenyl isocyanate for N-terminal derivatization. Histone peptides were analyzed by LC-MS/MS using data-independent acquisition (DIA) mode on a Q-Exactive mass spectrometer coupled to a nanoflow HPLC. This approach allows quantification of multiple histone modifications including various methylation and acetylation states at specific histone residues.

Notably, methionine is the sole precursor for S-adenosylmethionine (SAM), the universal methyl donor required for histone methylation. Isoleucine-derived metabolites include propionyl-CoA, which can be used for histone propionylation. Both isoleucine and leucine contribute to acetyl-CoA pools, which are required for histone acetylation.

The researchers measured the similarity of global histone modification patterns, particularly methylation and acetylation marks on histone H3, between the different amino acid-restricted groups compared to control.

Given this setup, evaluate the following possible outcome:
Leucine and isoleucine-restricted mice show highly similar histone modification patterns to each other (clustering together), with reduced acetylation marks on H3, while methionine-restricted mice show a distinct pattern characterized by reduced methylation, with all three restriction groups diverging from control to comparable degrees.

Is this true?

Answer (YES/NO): NO